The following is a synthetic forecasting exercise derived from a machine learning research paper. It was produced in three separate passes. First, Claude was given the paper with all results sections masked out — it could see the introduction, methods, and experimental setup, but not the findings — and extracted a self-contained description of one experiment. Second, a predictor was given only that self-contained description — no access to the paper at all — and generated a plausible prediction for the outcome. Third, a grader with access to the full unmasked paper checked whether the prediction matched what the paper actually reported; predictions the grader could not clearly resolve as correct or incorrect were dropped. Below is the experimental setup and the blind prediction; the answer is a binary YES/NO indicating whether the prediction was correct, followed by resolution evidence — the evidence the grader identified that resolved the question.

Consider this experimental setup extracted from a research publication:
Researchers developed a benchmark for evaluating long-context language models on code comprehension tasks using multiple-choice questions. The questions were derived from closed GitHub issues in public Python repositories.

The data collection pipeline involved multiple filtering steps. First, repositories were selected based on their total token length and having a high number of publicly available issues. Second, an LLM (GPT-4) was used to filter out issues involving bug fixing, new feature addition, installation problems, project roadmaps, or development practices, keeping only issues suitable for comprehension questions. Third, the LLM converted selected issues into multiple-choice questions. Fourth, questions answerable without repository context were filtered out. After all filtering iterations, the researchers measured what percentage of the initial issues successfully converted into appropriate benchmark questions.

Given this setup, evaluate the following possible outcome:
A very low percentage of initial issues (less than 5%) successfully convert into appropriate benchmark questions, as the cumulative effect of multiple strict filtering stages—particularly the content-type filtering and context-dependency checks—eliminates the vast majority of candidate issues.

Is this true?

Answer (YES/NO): YES